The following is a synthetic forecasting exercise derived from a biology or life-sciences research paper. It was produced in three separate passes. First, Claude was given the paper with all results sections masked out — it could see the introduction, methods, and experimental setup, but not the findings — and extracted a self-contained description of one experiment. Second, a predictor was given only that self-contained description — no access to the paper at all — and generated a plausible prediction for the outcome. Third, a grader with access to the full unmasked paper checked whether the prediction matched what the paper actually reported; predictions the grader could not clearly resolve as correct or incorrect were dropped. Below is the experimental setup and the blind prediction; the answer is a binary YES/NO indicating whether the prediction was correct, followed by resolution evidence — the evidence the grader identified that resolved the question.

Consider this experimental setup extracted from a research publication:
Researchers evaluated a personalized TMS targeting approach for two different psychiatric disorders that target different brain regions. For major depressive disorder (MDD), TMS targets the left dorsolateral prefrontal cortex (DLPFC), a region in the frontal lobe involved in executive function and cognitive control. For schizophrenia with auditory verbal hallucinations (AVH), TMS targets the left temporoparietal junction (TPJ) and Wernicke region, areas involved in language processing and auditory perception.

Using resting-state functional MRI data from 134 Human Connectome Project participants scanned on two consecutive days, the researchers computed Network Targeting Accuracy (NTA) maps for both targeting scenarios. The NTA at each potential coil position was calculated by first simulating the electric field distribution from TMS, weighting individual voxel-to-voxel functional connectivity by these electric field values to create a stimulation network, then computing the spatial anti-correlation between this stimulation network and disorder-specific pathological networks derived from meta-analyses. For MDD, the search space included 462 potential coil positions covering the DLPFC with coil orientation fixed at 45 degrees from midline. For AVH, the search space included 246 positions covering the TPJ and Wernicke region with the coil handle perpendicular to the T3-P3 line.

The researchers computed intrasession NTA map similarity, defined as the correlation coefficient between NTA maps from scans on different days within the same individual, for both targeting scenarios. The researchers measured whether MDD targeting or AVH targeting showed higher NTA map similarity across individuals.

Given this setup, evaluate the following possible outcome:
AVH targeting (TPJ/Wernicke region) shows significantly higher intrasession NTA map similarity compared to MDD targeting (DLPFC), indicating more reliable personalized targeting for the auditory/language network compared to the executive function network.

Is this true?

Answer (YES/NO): YES